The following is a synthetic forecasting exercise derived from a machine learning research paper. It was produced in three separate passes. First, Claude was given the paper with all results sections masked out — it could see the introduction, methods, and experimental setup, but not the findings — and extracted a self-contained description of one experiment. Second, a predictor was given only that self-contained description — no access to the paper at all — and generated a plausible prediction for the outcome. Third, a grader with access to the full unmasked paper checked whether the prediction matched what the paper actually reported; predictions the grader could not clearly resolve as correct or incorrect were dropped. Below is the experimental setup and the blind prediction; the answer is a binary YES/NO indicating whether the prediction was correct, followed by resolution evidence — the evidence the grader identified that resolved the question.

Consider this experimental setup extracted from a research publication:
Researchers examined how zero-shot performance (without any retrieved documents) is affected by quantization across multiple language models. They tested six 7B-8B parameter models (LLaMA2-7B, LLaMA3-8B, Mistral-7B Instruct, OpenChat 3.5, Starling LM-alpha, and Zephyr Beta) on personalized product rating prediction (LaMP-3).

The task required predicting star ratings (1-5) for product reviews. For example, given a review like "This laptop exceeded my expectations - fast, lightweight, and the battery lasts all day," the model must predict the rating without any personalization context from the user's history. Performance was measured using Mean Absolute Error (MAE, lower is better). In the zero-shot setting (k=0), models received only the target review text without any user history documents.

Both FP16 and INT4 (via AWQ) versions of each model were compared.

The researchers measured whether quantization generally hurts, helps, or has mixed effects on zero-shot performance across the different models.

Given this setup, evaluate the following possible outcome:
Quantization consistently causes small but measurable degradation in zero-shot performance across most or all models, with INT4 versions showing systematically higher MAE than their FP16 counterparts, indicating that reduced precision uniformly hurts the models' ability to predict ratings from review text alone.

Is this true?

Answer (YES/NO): NO